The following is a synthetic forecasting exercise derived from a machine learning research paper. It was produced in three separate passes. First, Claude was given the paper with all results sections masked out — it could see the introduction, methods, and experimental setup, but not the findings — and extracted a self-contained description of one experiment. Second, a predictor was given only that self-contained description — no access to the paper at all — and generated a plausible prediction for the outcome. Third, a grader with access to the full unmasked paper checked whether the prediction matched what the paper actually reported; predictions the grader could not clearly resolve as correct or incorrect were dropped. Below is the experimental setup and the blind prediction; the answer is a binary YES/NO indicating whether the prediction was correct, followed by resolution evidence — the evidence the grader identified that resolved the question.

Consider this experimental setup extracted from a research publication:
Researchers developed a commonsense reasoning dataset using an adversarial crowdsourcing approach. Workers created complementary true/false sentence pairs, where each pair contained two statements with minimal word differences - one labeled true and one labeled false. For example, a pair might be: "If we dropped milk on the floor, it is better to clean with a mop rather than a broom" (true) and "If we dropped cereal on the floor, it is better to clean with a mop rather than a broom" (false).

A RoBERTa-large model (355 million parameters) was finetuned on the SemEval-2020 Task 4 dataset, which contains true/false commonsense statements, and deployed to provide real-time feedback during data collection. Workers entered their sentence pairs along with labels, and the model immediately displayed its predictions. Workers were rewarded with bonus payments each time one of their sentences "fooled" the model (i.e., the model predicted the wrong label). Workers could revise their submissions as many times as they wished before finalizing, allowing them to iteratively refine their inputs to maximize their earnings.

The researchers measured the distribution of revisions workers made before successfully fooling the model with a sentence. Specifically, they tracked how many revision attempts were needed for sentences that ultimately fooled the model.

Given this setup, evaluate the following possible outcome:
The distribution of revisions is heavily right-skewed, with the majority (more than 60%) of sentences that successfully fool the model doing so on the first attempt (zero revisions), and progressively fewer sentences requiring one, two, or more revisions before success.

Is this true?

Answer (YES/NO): YES